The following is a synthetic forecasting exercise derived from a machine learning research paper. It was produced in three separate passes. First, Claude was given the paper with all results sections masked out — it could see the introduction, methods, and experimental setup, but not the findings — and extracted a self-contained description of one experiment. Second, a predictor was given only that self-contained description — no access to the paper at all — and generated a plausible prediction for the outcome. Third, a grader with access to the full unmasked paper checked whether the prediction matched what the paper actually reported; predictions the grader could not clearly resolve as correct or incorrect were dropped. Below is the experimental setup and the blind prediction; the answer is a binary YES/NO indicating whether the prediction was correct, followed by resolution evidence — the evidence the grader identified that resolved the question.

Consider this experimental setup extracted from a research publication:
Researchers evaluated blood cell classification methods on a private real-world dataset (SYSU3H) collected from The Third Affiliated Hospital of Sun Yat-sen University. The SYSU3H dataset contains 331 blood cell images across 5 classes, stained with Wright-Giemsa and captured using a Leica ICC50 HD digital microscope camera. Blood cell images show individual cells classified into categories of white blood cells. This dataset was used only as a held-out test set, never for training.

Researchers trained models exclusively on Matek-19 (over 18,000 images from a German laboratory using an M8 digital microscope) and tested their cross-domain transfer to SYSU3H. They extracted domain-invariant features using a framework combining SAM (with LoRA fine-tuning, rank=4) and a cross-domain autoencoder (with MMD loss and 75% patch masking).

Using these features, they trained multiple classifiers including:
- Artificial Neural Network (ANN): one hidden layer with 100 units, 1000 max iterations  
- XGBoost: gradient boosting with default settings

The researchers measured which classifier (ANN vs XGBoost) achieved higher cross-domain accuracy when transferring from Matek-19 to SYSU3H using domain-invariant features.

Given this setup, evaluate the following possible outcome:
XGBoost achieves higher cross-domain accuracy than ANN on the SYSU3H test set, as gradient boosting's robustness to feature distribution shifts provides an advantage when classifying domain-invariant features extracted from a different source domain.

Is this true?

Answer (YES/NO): NO